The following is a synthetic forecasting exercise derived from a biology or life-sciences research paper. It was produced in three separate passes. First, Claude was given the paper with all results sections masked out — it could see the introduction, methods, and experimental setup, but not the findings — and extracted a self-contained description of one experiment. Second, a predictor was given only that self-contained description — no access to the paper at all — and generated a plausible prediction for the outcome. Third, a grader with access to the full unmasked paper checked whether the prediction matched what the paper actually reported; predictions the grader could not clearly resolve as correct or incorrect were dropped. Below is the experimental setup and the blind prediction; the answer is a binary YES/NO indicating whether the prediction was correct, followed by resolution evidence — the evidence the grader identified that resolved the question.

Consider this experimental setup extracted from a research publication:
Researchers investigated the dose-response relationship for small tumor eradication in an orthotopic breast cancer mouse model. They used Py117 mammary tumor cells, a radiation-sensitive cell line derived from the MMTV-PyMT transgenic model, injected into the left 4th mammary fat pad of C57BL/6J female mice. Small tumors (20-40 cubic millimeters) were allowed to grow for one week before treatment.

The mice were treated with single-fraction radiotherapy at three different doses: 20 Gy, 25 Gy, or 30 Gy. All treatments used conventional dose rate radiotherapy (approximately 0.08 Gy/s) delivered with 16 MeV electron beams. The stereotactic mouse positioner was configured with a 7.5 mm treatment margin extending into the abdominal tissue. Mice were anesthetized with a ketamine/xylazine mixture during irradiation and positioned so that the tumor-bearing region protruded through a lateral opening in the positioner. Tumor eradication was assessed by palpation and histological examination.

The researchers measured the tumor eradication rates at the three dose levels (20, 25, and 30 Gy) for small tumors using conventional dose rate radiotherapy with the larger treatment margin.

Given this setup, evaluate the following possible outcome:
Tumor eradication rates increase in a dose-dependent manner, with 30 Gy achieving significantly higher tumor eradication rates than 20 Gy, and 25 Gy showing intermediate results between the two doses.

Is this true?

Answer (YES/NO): NO